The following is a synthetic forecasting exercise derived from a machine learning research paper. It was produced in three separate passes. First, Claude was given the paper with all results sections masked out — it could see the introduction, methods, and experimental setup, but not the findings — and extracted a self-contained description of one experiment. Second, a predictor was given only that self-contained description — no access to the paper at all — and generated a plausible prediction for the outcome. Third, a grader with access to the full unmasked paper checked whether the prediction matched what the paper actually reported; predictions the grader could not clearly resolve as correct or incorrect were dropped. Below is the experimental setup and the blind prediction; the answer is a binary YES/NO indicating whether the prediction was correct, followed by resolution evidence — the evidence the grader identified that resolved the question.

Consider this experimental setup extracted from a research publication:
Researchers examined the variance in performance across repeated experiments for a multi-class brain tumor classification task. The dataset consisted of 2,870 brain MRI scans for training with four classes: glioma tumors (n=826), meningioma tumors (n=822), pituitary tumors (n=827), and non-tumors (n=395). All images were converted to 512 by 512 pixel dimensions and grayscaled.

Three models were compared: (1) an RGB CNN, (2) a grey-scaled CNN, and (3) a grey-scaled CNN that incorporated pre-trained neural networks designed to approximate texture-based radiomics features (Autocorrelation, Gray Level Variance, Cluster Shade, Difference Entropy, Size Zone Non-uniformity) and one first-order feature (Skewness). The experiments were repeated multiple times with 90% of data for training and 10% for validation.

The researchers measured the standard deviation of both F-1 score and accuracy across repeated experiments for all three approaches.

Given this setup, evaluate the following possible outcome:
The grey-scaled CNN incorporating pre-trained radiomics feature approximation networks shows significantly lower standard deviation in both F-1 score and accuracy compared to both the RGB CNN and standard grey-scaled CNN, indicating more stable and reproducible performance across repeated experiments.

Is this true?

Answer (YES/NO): YES